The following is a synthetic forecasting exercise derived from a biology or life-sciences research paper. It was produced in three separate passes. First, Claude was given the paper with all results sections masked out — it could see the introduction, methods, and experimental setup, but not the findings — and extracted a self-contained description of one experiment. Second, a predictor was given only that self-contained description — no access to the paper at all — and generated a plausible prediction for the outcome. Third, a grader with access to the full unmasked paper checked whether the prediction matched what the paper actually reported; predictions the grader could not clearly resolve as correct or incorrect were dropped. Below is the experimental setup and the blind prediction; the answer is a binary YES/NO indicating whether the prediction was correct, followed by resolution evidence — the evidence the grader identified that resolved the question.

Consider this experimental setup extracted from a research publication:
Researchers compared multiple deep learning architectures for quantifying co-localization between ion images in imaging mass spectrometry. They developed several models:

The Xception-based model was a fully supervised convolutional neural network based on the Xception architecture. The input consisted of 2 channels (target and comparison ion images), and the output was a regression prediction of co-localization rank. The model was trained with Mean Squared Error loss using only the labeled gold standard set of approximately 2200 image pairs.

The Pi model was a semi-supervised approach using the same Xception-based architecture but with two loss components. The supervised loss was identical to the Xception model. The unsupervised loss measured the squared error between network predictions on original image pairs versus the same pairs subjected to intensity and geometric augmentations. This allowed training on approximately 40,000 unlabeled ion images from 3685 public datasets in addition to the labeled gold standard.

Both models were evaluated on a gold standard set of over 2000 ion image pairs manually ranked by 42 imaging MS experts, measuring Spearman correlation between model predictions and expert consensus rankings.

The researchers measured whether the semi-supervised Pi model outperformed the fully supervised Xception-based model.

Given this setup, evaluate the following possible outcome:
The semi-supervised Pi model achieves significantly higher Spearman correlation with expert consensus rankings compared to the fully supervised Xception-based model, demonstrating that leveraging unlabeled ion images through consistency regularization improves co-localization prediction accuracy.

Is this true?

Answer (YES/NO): NO